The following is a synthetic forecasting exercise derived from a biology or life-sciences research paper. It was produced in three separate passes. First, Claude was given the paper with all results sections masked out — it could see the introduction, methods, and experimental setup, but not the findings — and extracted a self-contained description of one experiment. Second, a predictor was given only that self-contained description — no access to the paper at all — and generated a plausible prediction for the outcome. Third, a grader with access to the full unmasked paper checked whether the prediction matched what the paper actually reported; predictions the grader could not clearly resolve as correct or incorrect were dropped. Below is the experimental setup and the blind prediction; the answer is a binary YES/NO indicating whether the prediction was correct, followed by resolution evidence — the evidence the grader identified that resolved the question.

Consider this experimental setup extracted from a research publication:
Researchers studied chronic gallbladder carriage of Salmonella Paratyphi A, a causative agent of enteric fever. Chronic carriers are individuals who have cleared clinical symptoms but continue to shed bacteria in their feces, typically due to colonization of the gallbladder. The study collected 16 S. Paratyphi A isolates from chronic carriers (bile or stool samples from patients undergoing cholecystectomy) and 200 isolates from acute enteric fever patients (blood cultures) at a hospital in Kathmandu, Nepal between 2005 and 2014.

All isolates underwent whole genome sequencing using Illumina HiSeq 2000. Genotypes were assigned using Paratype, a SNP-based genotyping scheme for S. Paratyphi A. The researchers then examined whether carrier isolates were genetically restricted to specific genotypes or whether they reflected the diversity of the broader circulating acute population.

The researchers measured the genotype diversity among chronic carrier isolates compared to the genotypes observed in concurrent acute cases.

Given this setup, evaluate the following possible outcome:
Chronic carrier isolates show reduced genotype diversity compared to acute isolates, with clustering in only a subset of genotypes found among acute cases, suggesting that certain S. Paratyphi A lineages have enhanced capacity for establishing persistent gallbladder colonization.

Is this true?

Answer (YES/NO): NO